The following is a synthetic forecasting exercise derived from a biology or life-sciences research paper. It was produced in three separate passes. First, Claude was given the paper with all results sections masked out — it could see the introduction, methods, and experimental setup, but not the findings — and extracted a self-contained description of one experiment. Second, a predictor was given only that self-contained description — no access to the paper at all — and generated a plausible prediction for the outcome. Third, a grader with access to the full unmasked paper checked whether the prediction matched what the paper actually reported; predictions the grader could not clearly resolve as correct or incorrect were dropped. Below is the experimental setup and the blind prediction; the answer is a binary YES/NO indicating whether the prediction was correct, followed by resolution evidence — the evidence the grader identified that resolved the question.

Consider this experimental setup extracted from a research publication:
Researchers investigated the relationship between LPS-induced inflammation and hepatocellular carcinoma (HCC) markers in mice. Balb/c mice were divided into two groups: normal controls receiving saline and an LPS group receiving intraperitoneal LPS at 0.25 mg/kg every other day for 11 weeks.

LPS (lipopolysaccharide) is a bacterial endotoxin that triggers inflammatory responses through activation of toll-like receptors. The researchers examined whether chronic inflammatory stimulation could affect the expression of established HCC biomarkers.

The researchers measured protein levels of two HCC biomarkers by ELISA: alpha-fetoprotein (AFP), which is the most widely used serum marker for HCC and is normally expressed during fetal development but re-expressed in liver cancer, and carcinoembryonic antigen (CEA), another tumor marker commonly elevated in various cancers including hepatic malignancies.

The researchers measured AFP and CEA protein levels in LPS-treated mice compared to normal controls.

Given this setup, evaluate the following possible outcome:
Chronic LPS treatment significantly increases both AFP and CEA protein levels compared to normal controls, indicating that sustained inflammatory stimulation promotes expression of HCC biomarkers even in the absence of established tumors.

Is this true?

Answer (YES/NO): YES